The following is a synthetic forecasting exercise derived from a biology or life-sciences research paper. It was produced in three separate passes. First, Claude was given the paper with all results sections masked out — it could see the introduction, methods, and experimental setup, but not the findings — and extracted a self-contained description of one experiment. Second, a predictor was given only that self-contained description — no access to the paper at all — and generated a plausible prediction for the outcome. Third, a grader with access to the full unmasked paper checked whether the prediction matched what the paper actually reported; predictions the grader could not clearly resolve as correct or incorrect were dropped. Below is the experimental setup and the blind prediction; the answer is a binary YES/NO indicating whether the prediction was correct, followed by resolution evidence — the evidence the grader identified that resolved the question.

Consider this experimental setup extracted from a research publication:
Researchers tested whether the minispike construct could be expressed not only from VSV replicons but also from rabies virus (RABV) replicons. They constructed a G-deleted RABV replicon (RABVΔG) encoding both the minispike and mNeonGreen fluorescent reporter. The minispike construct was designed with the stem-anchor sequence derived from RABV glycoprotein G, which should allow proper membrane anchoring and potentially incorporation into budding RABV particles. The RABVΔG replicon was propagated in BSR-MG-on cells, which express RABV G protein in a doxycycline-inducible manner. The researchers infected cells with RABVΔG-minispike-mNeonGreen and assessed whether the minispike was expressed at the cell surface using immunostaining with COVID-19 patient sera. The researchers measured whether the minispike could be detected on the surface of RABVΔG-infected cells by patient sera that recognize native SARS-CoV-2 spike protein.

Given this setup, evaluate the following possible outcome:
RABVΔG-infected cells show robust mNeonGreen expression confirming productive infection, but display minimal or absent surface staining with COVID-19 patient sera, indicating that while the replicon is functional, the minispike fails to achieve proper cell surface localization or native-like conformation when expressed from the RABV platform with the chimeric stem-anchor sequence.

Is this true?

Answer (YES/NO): NO